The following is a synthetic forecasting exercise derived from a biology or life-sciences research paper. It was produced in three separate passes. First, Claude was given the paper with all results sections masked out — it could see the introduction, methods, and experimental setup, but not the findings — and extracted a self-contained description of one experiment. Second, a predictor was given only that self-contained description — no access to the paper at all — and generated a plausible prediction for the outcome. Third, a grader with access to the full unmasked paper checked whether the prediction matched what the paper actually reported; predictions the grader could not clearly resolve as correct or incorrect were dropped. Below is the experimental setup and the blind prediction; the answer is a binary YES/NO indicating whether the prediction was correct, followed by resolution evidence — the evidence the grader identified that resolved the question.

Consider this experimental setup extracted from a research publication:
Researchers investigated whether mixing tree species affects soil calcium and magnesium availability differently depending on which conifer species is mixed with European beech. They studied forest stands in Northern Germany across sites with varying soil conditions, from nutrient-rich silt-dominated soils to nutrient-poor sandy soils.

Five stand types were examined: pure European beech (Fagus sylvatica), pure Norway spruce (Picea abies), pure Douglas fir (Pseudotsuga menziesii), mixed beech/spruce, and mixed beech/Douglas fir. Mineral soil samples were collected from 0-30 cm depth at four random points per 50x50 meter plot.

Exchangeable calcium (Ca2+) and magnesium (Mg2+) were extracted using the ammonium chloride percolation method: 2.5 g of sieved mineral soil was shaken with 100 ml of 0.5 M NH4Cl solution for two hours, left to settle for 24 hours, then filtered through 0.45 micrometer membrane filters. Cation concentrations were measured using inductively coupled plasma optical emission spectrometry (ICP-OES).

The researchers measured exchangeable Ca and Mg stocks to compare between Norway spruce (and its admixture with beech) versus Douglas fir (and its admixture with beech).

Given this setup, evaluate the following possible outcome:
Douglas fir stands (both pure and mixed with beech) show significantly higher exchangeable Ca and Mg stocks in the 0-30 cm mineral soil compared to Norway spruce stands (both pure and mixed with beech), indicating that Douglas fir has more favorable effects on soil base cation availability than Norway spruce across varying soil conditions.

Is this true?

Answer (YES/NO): YES